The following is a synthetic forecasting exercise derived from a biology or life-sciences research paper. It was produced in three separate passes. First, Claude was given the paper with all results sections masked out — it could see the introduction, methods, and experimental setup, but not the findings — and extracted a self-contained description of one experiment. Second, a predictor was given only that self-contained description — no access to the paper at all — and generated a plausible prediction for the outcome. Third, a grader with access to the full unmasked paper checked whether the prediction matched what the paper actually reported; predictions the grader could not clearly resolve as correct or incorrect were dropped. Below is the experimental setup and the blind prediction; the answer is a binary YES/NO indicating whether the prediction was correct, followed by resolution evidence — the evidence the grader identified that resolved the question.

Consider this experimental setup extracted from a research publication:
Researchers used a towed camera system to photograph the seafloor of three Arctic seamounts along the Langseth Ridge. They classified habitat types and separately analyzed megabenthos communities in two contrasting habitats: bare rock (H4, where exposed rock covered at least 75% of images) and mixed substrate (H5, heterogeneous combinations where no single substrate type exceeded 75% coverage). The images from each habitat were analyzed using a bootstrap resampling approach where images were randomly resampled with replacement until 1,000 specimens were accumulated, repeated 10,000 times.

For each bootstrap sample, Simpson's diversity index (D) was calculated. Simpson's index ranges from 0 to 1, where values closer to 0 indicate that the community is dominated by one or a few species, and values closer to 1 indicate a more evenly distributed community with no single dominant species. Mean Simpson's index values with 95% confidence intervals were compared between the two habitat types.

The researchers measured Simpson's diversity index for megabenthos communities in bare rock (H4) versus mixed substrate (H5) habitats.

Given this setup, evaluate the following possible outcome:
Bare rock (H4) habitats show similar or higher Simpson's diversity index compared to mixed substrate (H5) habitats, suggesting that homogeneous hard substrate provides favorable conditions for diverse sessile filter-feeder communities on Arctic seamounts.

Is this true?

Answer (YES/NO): NO